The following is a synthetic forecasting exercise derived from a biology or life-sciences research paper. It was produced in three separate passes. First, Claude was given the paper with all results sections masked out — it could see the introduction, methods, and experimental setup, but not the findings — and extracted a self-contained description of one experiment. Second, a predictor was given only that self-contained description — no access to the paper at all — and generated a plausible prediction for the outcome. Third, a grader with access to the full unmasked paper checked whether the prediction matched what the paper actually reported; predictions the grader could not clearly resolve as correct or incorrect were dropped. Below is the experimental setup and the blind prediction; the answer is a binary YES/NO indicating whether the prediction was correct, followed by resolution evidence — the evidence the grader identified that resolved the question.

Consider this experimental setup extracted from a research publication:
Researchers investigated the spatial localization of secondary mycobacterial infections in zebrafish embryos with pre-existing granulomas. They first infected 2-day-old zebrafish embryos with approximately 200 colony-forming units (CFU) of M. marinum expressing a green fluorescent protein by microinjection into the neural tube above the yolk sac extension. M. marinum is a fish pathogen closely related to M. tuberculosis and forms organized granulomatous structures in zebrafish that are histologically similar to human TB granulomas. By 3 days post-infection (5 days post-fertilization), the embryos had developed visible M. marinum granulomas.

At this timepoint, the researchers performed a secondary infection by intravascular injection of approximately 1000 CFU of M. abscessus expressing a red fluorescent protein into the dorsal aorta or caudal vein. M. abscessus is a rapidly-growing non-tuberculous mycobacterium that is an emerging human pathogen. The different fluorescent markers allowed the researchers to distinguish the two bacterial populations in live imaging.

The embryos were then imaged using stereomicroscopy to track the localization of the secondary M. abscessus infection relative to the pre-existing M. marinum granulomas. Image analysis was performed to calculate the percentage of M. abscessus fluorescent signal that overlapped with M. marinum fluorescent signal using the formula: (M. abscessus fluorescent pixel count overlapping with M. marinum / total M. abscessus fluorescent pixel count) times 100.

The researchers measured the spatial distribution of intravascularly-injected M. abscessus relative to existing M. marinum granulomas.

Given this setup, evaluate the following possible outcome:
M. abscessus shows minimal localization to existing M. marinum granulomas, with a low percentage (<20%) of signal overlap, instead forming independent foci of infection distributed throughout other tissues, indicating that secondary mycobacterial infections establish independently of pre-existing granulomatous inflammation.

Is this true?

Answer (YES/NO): NO